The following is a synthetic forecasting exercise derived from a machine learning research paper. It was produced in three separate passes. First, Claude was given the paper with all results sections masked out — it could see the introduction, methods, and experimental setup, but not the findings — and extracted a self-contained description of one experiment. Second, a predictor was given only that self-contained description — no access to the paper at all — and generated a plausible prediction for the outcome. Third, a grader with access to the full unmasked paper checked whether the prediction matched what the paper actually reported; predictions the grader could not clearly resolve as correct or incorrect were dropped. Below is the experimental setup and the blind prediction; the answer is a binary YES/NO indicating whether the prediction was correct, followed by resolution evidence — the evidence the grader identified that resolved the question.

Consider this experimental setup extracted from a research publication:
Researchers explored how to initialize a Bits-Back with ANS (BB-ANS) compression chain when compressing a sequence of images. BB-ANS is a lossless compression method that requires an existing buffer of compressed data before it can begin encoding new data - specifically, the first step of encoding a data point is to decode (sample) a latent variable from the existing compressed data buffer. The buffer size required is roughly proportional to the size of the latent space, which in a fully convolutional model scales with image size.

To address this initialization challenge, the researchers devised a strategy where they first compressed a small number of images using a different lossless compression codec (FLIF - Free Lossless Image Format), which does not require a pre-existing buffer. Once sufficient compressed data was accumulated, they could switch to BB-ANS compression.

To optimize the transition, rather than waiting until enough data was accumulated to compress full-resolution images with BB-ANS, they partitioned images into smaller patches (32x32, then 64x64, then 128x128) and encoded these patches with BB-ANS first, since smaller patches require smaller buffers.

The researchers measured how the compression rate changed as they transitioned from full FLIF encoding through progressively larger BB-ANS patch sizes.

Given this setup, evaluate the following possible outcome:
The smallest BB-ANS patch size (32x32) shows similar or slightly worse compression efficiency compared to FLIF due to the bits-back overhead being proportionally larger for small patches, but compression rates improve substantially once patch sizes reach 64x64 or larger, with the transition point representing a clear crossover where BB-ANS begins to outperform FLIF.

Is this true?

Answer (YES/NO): NO